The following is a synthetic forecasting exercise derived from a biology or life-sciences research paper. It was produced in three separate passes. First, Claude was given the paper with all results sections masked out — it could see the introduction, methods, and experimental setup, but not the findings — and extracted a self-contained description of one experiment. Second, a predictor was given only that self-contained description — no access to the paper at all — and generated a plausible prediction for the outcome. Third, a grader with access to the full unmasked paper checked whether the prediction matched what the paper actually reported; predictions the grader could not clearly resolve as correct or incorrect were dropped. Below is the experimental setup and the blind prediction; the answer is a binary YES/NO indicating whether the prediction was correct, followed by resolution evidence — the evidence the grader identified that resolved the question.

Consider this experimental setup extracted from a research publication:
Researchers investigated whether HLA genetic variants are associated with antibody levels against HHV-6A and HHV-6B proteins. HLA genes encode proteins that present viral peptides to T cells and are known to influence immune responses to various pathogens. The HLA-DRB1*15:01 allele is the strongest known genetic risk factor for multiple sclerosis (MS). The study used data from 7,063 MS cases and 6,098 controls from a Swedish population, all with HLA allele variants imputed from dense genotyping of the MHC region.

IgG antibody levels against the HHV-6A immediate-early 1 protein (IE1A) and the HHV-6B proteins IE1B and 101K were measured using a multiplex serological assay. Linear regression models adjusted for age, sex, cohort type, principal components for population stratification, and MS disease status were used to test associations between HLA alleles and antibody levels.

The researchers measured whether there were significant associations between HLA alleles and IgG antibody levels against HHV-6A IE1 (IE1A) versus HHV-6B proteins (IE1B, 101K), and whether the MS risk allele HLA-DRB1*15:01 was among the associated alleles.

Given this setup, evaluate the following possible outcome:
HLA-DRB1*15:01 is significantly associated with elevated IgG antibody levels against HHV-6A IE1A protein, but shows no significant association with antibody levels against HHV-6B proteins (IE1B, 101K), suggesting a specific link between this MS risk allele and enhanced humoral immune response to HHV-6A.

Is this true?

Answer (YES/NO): NO